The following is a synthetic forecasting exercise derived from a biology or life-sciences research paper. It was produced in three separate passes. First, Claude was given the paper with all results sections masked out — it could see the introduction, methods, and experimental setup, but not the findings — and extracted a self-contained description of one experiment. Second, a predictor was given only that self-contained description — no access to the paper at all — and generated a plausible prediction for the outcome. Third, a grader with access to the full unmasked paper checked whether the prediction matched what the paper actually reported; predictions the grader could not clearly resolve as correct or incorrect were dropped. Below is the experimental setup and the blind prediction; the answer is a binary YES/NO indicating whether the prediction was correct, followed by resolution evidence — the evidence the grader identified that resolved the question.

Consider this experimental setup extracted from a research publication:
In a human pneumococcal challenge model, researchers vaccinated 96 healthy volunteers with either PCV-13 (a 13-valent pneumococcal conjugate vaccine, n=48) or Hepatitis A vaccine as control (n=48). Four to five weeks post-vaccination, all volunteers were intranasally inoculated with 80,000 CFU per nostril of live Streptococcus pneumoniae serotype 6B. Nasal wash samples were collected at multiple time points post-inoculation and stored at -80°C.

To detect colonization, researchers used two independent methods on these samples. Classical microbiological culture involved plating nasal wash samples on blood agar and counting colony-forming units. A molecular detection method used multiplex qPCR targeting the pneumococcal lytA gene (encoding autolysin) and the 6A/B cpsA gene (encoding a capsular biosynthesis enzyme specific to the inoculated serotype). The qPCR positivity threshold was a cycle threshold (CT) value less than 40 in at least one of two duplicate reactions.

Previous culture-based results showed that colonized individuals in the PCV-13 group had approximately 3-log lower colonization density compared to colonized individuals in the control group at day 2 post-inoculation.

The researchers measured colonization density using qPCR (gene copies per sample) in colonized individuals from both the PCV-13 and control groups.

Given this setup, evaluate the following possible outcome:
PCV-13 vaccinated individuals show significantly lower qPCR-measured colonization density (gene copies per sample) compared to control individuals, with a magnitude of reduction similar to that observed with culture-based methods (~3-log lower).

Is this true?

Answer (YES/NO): NO